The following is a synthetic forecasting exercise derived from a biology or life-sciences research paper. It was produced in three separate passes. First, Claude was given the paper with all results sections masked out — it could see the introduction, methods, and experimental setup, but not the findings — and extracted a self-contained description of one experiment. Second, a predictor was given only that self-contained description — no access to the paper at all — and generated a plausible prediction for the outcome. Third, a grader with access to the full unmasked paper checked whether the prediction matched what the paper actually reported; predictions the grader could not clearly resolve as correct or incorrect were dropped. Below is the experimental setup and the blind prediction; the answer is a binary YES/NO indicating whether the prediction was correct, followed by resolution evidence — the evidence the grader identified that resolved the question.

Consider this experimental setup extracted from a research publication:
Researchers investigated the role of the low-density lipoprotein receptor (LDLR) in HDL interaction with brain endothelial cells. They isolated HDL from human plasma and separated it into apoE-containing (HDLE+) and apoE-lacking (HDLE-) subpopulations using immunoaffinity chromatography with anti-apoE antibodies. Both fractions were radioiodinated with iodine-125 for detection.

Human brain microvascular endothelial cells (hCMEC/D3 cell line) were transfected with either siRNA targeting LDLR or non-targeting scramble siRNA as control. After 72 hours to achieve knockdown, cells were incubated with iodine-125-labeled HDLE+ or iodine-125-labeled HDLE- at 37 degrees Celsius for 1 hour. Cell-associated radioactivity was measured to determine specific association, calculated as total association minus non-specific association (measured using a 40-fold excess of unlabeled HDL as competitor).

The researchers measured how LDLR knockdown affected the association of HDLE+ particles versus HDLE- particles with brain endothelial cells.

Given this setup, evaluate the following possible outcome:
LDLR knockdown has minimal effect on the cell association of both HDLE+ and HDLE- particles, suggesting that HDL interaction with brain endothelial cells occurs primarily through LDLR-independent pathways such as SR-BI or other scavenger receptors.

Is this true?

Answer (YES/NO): NO